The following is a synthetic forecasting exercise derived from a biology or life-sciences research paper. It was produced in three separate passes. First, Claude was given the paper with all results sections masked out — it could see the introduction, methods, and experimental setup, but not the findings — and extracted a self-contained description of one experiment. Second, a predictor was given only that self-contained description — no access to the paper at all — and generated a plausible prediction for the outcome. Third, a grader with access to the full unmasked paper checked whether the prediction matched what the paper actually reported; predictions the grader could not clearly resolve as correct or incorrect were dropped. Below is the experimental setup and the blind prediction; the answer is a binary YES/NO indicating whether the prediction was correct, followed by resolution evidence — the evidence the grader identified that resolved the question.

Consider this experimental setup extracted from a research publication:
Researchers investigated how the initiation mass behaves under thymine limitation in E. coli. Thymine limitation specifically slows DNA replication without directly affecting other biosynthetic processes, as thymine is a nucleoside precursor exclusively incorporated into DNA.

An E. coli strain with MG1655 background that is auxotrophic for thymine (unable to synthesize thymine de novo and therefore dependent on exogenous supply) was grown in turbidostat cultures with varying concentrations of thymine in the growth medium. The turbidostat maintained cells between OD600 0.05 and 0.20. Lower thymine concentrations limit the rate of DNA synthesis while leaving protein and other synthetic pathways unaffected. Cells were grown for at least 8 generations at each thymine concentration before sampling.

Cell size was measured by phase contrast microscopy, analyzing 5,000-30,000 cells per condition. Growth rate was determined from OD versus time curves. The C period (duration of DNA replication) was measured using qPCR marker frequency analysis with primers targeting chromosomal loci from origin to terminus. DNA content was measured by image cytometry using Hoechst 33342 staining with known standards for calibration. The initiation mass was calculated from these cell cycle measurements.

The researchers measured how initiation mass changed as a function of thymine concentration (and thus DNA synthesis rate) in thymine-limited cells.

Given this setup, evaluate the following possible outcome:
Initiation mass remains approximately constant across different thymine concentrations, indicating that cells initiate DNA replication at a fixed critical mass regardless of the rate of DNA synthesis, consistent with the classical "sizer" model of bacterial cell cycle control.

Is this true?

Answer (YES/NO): YES